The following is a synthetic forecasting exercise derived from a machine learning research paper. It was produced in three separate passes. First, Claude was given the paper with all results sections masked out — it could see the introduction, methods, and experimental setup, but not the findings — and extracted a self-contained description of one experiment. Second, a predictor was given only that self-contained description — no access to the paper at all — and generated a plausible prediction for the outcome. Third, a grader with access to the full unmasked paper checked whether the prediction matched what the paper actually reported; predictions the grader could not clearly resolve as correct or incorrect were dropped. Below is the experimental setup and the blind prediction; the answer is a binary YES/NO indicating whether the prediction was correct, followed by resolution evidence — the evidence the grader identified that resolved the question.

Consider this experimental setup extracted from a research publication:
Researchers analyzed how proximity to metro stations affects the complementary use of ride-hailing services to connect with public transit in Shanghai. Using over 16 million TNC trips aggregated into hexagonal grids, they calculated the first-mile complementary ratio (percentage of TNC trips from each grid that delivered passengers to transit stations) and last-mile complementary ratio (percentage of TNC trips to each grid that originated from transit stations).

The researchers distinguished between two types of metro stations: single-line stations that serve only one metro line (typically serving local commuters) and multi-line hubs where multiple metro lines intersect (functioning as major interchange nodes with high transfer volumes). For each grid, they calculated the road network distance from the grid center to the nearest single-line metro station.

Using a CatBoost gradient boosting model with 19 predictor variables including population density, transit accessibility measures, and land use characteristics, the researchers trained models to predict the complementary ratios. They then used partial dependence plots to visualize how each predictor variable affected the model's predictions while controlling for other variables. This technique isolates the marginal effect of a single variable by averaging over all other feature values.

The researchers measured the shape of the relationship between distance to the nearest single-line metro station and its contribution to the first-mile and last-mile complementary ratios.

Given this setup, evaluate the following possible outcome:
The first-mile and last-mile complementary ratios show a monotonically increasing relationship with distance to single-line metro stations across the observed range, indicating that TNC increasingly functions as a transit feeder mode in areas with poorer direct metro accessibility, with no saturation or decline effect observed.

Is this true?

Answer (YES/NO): NO